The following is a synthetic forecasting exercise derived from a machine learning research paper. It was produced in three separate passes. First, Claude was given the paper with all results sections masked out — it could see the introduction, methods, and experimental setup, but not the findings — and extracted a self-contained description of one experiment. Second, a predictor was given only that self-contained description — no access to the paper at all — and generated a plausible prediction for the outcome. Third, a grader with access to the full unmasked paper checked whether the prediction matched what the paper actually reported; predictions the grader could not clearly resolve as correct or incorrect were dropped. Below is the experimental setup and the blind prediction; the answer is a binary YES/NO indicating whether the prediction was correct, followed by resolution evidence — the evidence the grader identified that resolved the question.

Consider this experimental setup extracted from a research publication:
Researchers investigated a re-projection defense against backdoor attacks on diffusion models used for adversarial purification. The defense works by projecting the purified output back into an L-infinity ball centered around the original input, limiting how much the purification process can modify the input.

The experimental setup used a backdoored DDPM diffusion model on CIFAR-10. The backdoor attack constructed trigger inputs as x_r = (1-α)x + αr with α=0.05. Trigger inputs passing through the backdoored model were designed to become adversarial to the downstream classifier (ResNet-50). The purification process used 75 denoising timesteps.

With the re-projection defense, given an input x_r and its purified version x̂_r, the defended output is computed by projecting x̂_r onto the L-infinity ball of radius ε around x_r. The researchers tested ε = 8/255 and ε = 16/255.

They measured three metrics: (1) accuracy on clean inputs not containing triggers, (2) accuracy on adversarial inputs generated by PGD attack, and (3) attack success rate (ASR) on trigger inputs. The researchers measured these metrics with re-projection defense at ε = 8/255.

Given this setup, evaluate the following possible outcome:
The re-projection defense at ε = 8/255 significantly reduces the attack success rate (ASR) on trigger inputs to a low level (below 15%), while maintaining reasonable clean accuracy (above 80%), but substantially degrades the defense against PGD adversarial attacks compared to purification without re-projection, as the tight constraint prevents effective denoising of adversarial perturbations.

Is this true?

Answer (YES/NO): NO